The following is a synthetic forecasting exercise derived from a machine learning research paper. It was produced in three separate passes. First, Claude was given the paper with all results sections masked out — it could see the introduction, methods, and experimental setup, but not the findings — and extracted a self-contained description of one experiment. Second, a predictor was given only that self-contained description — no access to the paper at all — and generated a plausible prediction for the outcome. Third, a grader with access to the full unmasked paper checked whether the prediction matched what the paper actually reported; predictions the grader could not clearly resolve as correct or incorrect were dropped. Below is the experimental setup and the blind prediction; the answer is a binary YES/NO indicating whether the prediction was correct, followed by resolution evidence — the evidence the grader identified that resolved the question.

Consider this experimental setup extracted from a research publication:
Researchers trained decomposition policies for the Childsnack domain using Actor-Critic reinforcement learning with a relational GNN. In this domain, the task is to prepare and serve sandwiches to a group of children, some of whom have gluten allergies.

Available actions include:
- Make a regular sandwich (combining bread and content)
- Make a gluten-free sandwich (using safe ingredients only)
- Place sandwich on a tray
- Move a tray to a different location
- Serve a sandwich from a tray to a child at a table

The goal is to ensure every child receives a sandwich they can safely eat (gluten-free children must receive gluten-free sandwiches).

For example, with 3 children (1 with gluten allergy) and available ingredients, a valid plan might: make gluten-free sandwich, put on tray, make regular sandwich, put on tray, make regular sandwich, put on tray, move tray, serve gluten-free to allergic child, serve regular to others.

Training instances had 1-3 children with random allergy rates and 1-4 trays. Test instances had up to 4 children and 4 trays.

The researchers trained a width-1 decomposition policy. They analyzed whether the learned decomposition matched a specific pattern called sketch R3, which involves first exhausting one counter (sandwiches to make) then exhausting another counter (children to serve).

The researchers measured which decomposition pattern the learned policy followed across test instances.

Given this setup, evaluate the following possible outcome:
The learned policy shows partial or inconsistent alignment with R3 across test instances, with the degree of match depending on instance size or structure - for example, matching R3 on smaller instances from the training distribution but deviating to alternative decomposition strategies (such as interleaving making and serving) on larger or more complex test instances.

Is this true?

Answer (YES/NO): NO